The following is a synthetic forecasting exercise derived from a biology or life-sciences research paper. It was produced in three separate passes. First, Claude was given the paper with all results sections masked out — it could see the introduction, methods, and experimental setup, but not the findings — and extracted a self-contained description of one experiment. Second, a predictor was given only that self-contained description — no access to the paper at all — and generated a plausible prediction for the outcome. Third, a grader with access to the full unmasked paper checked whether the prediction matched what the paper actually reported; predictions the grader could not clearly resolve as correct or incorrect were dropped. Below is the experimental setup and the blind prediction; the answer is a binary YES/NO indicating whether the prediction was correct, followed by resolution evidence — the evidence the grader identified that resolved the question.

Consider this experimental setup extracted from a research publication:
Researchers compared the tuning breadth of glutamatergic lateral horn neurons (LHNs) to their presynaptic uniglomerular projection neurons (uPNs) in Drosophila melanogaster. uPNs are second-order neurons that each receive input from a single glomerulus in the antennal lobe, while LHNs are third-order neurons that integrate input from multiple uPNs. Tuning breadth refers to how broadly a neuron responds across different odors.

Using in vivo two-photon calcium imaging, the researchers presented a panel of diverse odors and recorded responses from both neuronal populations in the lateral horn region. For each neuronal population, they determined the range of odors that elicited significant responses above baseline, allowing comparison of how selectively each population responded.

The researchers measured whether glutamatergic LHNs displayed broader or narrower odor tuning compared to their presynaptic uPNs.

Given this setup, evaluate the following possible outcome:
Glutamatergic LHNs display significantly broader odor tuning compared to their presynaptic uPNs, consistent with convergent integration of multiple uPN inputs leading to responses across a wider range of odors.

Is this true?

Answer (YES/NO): YES